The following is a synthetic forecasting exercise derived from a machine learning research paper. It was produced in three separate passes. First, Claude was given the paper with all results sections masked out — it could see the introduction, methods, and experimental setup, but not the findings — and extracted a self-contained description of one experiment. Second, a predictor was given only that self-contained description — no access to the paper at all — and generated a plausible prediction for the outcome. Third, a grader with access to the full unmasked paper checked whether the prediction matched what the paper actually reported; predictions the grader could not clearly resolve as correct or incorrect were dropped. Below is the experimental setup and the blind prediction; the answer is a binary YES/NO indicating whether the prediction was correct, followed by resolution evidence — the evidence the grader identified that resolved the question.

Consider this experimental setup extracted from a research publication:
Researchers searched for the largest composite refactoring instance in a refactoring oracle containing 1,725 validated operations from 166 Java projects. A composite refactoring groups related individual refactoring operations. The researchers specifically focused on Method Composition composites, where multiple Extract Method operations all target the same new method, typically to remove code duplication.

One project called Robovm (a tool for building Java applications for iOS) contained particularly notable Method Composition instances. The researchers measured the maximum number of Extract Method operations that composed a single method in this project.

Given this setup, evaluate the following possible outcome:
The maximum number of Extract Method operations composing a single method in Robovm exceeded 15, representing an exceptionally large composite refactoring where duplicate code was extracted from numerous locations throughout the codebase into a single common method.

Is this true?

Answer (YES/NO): YES